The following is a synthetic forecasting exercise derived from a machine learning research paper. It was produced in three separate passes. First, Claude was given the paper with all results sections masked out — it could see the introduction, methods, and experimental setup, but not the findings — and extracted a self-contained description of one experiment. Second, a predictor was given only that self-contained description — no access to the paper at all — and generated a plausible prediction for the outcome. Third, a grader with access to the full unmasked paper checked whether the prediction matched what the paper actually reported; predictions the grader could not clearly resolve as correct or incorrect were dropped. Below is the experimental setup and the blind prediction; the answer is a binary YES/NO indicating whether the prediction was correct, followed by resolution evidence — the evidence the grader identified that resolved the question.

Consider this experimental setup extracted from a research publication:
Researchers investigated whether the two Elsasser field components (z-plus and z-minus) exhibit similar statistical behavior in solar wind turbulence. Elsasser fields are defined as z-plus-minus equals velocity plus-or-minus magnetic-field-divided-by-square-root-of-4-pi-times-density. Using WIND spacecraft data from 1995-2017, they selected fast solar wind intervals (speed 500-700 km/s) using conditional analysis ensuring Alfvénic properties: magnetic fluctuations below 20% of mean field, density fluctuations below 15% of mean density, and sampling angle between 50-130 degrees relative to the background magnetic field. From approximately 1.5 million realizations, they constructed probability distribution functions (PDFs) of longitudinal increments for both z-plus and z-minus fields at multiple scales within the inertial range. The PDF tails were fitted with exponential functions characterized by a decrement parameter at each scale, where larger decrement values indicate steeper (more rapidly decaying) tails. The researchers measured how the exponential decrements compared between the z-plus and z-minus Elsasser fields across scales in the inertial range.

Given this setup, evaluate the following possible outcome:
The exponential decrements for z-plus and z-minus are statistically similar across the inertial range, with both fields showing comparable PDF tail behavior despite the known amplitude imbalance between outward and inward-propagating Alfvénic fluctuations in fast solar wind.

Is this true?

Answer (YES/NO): NO